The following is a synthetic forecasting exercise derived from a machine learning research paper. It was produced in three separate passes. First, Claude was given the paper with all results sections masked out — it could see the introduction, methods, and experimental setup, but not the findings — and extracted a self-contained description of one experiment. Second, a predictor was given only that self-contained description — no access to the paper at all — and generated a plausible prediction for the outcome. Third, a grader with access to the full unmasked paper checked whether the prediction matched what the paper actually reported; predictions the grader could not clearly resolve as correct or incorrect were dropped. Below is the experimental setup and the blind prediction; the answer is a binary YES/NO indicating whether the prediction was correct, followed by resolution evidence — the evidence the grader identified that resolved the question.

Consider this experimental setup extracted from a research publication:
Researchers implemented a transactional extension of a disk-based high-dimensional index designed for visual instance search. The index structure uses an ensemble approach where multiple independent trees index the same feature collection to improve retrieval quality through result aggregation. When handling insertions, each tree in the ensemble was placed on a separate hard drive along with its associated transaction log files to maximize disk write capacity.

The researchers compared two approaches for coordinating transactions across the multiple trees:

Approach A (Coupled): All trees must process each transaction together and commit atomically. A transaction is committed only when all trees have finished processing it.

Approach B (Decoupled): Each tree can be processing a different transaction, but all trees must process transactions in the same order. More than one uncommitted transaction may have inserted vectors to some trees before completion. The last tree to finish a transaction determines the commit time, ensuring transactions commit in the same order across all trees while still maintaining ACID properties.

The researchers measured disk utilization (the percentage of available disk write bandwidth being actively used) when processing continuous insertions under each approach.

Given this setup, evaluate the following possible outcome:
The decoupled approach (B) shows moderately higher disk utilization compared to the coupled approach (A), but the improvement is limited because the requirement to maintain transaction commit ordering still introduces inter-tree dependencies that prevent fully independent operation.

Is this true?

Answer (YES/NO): NO